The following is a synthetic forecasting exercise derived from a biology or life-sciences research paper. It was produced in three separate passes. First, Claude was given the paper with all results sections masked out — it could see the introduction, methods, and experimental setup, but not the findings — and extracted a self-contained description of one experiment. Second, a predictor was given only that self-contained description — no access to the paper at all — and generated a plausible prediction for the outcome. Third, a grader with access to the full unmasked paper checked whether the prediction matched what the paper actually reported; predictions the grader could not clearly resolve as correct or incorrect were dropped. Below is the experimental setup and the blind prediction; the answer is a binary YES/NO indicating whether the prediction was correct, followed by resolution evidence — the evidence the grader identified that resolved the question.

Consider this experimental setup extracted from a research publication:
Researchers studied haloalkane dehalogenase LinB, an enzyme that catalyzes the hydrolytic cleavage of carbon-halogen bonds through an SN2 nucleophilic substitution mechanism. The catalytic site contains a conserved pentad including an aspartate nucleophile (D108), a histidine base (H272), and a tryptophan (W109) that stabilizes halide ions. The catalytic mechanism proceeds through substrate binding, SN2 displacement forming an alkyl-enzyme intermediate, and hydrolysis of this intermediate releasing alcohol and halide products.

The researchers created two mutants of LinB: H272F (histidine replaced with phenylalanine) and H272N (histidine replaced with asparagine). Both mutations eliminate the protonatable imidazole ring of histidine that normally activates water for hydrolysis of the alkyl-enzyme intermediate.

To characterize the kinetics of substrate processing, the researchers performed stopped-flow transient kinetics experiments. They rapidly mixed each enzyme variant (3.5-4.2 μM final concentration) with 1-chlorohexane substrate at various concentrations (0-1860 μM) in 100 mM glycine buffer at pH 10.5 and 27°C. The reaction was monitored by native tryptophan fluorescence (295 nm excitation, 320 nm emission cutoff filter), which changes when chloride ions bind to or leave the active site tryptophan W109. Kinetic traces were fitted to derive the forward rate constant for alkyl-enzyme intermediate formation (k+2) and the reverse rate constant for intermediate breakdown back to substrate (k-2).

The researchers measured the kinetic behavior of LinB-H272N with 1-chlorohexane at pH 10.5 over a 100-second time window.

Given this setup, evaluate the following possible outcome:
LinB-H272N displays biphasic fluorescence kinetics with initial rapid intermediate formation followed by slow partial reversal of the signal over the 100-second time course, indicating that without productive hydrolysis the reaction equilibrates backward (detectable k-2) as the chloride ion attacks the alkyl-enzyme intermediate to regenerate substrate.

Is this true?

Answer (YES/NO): NO